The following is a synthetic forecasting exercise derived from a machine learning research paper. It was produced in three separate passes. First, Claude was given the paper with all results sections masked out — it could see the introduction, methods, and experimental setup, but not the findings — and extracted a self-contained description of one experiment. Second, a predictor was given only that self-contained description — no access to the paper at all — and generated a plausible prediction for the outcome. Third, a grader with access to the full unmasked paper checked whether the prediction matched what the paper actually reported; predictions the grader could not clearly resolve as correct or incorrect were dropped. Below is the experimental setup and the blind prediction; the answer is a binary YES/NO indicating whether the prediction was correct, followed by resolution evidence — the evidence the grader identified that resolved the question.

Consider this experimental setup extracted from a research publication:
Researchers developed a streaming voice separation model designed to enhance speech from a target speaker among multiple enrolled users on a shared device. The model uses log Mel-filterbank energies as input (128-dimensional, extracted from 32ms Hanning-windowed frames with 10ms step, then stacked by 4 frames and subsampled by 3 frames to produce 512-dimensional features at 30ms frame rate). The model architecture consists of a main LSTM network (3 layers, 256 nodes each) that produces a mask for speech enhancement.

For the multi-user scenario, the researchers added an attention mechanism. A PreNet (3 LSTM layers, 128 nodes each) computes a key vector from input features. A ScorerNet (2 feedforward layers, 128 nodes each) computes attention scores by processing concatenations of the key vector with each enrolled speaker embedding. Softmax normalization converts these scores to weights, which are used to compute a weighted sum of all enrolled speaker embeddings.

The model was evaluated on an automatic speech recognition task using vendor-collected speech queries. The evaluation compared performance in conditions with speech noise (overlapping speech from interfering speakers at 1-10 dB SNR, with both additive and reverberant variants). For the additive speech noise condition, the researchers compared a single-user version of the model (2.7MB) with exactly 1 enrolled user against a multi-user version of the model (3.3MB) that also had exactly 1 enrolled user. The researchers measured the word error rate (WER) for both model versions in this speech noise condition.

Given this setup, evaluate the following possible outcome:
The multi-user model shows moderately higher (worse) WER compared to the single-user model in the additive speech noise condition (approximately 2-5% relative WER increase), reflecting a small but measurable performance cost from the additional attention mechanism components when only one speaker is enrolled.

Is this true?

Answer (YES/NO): NO